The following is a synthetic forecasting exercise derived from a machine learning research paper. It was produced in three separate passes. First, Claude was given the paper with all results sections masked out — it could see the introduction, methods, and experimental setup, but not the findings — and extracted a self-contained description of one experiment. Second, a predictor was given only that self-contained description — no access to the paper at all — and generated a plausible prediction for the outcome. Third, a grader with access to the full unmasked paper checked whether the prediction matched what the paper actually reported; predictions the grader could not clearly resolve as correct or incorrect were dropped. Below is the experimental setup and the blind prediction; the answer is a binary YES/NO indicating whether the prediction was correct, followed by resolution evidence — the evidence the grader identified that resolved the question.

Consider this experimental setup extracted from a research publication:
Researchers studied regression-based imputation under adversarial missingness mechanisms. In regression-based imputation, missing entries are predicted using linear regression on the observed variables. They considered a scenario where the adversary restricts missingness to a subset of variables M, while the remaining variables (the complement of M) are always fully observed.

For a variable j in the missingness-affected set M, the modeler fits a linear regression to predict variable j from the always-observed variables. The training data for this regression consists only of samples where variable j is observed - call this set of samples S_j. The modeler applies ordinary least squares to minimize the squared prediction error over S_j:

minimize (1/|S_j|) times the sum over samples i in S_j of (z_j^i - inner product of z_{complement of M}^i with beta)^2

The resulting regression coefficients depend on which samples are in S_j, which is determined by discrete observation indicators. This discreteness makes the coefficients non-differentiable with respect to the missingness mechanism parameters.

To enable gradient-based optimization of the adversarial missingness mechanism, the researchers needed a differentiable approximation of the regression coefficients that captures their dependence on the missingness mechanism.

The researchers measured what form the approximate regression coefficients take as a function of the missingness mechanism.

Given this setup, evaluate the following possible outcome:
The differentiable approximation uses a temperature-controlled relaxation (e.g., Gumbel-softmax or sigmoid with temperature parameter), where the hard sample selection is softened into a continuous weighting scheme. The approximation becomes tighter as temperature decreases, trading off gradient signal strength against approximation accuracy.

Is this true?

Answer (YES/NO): NO